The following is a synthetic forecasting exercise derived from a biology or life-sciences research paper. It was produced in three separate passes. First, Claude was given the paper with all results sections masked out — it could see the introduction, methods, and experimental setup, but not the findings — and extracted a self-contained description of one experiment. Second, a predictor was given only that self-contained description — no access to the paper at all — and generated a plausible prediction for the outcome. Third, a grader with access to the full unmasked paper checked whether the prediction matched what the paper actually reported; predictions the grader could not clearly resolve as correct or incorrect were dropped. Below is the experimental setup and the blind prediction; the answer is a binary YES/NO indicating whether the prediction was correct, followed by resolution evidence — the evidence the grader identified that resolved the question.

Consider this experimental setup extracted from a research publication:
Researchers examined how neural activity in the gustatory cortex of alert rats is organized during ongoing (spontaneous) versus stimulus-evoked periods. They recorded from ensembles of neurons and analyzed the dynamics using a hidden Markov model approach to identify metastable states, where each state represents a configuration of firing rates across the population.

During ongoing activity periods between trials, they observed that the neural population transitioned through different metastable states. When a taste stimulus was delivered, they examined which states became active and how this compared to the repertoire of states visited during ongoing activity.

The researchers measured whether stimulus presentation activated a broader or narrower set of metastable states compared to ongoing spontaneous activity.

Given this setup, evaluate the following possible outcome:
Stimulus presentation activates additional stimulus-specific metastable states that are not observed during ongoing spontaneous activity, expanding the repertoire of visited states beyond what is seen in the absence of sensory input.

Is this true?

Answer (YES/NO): NO